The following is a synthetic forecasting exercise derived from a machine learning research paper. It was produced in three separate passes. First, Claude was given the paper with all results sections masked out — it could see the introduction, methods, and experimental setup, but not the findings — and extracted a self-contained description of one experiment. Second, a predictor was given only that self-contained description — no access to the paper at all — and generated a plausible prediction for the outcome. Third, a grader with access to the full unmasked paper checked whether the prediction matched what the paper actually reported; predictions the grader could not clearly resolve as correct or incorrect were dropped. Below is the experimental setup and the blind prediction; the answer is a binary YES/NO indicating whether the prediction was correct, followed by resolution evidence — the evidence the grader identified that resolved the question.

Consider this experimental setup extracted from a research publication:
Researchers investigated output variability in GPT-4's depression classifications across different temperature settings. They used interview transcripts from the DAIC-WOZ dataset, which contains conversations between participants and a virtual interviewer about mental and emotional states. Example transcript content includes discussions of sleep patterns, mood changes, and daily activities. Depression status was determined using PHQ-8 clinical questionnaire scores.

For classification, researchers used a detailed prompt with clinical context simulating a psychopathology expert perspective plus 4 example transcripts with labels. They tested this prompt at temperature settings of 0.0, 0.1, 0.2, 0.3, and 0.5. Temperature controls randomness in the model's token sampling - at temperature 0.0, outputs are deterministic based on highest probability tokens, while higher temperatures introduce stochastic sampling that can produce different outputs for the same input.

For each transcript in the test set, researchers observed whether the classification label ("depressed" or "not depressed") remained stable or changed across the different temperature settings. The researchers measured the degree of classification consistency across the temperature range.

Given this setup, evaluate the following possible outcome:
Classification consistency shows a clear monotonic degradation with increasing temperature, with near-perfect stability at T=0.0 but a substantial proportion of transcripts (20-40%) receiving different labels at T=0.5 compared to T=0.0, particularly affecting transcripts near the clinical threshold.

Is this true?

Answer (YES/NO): NO